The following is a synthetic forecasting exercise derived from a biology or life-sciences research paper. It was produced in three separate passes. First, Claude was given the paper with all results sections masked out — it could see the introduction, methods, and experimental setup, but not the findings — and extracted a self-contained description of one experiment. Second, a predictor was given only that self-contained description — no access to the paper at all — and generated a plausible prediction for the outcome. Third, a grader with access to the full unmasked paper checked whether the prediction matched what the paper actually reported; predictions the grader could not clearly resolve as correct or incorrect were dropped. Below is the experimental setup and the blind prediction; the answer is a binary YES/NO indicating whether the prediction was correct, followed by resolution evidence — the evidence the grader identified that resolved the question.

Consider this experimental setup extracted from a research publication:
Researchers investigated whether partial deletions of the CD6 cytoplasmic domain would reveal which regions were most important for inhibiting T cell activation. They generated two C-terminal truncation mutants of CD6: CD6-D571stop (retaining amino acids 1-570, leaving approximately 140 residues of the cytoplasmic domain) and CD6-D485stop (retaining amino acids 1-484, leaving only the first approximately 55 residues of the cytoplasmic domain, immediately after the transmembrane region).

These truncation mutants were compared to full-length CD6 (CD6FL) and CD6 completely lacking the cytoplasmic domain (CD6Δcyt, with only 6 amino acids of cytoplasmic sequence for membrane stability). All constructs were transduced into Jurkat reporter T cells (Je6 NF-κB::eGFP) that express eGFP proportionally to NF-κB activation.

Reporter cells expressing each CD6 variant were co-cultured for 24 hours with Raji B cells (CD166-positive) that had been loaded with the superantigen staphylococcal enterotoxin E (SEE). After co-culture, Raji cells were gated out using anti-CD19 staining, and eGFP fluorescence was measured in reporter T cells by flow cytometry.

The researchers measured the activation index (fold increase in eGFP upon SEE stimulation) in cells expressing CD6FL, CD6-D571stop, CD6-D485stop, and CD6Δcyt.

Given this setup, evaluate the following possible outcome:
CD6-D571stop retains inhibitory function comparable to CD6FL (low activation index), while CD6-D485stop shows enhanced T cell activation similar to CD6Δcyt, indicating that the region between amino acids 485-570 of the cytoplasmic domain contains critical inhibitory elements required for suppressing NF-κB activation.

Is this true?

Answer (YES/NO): NO